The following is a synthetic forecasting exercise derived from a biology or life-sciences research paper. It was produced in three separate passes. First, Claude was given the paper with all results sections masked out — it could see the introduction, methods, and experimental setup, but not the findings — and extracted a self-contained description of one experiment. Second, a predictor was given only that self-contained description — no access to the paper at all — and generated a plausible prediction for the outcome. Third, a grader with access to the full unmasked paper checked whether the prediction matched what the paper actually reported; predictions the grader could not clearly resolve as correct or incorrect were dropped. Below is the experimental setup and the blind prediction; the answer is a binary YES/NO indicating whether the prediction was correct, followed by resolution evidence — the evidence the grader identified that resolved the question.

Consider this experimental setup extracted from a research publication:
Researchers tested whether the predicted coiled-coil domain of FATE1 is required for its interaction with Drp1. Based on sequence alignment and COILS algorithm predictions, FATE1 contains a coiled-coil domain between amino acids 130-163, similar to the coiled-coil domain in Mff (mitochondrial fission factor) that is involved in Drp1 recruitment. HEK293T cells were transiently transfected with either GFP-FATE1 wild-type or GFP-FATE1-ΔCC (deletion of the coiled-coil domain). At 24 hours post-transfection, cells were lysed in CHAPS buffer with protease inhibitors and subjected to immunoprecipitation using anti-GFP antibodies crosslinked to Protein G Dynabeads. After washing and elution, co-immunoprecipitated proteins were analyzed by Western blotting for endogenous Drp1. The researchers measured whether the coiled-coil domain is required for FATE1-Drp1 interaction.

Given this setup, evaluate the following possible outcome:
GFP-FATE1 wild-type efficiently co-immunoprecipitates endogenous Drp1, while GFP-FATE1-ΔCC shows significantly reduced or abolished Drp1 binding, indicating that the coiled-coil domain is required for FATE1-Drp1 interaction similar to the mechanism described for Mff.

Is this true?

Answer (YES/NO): NO